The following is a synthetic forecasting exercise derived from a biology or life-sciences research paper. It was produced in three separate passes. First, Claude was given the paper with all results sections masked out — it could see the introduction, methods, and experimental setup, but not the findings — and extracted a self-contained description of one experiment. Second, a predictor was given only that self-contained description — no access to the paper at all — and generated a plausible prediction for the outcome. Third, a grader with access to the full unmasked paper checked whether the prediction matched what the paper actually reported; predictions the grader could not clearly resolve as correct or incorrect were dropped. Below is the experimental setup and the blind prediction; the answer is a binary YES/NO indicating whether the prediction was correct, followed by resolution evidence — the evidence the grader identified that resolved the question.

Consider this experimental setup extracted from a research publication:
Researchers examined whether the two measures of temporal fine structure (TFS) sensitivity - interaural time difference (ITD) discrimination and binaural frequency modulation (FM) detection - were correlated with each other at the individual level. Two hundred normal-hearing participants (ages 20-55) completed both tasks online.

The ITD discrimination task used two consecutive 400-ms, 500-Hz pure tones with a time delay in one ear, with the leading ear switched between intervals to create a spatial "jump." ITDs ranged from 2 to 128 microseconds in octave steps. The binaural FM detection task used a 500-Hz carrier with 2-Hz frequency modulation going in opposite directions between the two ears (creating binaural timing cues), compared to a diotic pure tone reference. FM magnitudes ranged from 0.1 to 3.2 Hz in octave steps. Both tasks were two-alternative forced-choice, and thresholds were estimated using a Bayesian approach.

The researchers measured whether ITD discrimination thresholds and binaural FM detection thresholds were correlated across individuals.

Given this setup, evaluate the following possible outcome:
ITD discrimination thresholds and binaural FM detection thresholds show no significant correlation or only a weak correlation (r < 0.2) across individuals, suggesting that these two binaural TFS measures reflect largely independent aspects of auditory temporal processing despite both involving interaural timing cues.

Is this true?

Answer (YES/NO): NO